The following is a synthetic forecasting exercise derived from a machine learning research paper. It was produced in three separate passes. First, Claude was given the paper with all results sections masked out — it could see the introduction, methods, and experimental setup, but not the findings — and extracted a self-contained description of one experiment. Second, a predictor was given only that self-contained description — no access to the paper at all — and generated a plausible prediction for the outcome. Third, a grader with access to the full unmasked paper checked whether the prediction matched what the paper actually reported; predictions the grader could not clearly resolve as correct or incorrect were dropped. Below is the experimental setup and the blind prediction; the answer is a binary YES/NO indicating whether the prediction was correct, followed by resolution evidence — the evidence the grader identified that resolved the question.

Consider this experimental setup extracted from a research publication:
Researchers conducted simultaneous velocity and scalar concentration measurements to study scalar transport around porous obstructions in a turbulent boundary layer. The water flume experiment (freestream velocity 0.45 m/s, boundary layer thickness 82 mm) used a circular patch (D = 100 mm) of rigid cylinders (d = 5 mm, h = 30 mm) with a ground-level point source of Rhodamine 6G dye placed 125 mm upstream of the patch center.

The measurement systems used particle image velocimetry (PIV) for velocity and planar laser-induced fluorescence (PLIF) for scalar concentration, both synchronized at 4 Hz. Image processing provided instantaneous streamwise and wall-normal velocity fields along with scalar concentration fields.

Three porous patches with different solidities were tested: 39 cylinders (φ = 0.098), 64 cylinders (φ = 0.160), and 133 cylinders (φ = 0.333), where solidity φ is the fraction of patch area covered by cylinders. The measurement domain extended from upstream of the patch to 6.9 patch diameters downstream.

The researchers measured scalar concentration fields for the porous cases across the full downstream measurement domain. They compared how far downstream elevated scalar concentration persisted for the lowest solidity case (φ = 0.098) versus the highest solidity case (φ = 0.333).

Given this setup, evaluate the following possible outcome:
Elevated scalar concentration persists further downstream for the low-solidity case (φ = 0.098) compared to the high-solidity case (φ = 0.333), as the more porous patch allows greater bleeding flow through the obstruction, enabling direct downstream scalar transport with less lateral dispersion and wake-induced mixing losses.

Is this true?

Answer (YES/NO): YES